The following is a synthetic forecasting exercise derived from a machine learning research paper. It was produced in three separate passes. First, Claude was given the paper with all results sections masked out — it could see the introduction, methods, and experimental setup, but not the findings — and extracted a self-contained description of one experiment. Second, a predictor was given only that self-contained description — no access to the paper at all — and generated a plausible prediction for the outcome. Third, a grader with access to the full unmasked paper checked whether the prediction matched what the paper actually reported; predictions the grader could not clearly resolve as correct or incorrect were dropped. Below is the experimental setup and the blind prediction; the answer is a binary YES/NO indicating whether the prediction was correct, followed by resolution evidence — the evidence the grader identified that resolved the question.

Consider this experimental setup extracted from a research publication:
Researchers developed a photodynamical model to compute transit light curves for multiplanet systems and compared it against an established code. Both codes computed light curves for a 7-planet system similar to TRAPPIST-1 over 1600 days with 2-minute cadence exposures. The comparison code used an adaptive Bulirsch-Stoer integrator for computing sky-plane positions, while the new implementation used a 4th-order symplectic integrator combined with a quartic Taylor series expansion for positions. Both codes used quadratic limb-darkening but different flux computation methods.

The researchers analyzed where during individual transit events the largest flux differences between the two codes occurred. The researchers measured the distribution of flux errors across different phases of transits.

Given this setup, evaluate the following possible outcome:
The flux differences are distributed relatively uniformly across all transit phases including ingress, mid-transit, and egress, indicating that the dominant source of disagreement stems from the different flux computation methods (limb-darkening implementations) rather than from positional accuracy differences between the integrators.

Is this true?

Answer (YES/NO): NO